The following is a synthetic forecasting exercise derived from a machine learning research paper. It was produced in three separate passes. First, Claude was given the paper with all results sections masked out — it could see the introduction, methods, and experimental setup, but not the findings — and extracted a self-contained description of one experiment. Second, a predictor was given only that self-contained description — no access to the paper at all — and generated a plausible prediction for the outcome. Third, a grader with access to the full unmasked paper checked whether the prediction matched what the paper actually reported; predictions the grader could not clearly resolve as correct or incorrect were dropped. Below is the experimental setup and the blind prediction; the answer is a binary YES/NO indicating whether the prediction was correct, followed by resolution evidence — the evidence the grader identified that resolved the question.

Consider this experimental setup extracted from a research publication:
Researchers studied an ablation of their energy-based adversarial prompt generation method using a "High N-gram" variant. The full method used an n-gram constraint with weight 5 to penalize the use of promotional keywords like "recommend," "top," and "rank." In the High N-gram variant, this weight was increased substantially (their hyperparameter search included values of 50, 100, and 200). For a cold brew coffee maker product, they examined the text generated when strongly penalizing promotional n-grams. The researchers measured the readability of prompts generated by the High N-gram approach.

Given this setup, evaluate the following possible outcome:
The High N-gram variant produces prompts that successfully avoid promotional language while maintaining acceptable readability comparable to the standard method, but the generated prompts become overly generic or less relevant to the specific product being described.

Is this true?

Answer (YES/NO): NO